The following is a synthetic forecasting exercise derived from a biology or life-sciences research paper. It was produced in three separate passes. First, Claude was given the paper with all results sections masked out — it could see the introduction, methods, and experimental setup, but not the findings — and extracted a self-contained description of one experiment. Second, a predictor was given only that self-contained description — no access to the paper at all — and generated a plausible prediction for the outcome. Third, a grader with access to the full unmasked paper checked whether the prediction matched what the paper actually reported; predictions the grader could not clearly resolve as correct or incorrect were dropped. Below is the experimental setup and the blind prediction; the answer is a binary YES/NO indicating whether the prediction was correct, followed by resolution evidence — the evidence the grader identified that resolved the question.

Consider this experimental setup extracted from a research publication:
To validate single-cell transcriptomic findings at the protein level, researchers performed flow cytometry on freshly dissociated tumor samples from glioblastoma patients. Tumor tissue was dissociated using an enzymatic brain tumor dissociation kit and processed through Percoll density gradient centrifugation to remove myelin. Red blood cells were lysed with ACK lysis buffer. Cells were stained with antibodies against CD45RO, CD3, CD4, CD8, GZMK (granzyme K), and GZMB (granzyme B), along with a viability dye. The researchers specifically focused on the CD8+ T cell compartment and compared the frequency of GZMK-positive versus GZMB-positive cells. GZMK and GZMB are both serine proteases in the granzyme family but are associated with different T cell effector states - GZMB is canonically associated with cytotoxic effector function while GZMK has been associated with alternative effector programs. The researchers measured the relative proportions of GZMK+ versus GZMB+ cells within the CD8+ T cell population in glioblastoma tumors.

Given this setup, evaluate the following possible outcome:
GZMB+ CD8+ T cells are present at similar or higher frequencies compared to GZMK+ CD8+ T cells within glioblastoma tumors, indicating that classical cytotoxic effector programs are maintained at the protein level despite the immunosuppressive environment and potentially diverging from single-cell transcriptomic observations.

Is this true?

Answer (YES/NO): NO